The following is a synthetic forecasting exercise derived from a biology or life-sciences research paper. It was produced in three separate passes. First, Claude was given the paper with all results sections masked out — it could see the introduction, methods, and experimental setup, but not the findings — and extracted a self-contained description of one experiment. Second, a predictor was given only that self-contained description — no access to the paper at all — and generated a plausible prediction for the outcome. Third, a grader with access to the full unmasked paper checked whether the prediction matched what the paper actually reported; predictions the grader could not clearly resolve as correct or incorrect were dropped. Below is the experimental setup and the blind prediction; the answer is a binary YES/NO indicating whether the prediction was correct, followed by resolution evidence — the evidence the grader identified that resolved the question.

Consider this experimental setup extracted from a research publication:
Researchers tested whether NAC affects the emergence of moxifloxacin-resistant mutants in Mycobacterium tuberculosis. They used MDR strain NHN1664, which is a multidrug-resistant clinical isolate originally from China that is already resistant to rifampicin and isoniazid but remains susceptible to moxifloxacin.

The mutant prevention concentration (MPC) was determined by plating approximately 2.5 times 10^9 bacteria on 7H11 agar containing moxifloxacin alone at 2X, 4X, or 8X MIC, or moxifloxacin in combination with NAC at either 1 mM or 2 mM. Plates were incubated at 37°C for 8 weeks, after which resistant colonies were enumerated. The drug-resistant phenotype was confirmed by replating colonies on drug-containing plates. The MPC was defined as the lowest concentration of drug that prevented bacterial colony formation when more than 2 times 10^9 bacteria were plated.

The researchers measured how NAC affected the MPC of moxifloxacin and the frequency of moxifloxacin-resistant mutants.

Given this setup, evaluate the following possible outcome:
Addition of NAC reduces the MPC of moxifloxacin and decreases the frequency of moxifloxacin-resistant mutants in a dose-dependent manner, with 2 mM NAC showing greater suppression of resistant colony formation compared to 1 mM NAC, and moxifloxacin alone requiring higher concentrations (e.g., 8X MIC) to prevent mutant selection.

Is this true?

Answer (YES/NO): NO